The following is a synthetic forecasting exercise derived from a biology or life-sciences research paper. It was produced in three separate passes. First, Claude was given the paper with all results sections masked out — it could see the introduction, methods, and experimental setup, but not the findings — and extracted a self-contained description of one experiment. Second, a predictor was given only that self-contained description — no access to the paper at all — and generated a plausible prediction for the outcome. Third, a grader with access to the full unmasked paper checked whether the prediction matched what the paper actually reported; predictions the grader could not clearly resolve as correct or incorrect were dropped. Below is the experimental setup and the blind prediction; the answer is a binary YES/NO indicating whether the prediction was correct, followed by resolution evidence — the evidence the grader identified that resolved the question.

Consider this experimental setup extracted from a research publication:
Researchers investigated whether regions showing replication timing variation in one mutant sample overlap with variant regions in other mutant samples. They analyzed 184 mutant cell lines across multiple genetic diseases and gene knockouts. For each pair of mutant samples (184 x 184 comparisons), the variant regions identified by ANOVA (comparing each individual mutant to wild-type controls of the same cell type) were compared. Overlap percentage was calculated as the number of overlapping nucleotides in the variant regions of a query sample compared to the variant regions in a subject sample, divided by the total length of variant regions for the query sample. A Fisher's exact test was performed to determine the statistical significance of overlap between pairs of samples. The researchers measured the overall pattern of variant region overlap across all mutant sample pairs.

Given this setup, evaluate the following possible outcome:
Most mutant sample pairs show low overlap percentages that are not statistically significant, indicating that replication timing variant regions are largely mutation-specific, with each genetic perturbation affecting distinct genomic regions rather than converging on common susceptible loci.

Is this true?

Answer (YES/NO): NO